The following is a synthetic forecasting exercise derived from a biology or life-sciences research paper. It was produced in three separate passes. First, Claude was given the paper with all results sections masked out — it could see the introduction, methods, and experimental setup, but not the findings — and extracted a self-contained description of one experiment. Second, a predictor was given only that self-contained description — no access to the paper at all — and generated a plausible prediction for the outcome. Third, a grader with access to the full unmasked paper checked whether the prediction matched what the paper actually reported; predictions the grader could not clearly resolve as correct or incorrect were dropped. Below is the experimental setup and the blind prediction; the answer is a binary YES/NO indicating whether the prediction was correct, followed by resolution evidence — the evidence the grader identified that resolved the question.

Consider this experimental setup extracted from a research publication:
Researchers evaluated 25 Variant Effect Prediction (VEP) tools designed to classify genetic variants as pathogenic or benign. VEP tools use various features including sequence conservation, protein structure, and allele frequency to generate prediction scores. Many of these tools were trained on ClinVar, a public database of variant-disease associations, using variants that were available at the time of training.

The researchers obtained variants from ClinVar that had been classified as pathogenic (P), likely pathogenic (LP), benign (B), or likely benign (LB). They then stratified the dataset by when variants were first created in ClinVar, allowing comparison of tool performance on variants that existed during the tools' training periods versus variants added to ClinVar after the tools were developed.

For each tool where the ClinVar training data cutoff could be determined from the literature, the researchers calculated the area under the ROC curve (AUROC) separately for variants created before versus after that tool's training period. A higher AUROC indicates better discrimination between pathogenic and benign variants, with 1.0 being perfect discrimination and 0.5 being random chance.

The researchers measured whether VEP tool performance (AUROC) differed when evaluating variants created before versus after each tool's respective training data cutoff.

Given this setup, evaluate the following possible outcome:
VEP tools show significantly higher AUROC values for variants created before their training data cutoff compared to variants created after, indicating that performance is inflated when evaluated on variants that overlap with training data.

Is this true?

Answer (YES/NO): NO